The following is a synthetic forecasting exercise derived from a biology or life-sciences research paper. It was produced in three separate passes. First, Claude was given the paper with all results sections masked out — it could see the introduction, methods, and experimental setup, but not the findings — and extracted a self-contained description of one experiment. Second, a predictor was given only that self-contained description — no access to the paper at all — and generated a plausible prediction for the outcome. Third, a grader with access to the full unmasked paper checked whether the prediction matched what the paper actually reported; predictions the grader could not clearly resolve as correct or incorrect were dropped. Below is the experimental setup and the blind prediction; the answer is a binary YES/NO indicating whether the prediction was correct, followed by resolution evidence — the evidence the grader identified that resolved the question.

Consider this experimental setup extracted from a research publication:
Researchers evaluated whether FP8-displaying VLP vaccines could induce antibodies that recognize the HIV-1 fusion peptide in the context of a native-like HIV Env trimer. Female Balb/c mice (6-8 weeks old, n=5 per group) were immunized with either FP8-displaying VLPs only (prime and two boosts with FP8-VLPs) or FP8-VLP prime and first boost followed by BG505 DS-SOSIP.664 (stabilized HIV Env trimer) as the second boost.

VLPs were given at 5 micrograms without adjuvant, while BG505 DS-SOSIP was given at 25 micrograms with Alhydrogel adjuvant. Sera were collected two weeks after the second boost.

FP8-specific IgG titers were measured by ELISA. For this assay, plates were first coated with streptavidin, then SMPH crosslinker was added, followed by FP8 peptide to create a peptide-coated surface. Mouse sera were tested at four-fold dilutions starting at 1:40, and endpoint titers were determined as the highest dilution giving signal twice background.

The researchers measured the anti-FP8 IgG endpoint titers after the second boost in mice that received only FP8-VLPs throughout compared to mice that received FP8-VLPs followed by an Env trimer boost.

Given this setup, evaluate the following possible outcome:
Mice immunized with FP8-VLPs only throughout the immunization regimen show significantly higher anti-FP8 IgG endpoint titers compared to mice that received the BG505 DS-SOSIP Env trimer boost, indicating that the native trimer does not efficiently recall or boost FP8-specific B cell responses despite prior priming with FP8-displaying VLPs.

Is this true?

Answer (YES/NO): NO